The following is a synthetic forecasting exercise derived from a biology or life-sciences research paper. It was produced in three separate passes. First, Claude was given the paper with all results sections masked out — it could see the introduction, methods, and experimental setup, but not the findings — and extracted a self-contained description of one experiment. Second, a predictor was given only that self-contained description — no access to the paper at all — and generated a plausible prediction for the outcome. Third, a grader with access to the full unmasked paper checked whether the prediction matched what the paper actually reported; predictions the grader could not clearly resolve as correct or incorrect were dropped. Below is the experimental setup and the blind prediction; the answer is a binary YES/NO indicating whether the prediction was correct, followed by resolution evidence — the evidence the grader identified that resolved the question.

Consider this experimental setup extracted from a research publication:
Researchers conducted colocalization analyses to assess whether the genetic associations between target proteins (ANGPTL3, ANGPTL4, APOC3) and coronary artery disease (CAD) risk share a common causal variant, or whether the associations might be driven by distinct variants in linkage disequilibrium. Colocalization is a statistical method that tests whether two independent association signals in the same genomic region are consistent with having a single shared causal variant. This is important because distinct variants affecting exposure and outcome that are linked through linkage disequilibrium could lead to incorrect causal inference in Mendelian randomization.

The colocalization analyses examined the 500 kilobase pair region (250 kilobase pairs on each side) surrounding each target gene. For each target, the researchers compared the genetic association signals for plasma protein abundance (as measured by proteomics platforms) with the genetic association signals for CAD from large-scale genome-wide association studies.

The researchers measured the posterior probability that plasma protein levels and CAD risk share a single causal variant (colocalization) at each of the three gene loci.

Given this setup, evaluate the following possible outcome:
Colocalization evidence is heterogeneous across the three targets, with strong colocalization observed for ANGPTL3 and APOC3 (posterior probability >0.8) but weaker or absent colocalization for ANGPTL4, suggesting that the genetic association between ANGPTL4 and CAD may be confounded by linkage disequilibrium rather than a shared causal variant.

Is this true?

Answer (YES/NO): NO